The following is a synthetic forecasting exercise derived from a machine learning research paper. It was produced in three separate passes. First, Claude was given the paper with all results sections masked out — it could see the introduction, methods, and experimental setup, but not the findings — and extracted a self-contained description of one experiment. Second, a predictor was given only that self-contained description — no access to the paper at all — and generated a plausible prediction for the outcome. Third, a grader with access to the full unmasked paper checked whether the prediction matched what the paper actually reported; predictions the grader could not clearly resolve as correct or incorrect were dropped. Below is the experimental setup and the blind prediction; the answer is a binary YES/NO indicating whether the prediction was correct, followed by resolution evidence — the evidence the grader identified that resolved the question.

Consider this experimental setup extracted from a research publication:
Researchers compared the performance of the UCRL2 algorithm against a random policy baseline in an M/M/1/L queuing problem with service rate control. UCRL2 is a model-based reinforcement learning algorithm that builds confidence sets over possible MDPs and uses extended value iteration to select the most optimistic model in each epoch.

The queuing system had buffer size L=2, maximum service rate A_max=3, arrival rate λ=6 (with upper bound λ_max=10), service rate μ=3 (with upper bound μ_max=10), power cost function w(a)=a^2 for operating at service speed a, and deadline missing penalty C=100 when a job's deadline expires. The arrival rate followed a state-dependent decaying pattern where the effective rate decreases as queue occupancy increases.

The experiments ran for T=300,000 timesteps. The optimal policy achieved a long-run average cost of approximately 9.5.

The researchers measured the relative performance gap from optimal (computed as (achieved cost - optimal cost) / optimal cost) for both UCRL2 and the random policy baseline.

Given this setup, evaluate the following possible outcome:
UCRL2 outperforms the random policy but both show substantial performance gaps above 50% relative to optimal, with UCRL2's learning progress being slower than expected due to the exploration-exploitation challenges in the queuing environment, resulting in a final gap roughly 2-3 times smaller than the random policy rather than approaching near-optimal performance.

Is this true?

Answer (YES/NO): NO